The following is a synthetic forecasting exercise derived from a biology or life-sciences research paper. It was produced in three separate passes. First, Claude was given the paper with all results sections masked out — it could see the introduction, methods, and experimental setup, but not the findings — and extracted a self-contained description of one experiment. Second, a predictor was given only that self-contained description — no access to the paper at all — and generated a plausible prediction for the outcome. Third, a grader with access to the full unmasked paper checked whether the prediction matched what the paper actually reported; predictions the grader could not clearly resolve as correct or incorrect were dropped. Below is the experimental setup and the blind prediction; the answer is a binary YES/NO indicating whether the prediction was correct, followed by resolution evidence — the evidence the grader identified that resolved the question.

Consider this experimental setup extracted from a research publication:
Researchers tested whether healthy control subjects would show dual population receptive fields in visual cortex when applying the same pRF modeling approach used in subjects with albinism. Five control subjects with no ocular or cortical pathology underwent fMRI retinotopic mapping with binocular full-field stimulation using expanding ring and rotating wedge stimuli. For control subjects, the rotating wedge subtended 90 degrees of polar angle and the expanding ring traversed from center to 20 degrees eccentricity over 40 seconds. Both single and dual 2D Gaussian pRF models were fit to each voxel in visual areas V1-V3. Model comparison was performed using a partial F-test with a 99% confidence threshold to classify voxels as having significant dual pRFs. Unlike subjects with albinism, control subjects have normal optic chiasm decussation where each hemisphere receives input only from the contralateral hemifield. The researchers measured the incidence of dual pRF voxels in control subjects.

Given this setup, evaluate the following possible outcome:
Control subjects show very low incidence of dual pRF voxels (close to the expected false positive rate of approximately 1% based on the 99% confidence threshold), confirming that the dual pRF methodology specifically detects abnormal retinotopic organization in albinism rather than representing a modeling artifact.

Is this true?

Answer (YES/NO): YES